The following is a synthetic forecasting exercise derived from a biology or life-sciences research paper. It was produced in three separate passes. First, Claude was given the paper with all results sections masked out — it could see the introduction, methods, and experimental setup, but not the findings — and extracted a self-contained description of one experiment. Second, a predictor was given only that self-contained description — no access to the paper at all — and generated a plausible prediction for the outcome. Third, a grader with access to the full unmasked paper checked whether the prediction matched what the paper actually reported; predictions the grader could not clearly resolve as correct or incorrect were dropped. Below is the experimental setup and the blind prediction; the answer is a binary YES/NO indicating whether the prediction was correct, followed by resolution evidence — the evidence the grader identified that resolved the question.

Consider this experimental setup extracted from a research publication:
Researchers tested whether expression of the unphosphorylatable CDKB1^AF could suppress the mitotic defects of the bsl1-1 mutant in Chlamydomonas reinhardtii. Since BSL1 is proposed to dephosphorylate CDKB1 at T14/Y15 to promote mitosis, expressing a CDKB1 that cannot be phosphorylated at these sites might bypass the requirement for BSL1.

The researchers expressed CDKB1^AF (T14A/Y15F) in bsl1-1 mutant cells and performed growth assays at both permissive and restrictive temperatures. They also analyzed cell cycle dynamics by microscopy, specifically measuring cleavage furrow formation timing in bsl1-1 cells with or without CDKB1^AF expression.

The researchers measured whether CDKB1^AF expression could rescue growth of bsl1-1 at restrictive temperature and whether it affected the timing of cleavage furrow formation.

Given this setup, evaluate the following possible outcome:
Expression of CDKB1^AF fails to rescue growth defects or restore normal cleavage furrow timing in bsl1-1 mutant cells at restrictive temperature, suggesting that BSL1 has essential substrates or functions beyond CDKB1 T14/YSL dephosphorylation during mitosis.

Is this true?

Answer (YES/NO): YES